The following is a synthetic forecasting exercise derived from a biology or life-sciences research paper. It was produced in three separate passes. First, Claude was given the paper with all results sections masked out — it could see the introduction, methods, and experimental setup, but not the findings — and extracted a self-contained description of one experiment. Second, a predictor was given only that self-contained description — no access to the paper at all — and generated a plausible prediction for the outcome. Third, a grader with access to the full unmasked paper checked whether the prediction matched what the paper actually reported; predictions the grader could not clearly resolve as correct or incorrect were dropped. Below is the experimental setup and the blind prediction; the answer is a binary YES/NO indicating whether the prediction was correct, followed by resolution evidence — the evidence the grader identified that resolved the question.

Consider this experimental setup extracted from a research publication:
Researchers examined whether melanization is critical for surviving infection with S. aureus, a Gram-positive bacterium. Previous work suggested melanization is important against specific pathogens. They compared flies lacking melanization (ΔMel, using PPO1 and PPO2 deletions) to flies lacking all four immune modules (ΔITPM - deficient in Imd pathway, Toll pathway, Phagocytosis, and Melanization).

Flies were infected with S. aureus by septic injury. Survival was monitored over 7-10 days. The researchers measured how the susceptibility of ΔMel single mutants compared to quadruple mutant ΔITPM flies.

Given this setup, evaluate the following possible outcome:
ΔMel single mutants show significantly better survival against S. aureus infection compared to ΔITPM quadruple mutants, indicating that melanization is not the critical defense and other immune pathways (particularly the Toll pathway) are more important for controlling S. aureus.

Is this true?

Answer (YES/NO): NO